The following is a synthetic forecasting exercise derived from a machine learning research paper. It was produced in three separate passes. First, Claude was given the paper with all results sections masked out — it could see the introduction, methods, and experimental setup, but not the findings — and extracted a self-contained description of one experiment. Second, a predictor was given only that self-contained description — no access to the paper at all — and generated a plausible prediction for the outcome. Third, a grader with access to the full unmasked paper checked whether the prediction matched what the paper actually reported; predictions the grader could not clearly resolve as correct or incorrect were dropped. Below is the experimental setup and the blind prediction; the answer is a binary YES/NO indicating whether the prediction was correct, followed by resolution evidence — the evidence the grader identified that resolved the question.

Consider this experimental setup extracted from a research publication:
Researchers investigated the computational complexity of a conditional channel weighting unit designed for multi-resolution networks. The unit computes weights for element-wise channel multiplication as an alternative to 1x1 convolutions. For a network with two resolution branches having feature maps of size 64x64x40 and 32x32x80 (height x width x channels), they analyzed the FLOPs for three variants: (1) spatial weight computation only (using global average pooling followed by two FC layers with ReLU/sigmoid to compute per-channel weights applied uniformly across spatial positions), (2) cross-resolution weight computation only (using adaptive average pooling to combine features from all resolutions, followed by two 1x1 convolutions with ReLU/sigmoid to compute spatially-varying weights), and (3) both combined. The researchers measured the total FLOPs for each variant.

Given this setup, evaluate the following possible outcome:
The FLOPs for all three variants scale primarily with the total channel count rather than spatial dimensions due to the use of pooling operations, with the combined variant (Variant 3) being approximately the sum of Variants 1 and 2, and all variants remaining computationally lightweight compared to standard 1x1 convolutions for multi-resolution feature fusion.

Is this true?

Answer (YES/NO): NO